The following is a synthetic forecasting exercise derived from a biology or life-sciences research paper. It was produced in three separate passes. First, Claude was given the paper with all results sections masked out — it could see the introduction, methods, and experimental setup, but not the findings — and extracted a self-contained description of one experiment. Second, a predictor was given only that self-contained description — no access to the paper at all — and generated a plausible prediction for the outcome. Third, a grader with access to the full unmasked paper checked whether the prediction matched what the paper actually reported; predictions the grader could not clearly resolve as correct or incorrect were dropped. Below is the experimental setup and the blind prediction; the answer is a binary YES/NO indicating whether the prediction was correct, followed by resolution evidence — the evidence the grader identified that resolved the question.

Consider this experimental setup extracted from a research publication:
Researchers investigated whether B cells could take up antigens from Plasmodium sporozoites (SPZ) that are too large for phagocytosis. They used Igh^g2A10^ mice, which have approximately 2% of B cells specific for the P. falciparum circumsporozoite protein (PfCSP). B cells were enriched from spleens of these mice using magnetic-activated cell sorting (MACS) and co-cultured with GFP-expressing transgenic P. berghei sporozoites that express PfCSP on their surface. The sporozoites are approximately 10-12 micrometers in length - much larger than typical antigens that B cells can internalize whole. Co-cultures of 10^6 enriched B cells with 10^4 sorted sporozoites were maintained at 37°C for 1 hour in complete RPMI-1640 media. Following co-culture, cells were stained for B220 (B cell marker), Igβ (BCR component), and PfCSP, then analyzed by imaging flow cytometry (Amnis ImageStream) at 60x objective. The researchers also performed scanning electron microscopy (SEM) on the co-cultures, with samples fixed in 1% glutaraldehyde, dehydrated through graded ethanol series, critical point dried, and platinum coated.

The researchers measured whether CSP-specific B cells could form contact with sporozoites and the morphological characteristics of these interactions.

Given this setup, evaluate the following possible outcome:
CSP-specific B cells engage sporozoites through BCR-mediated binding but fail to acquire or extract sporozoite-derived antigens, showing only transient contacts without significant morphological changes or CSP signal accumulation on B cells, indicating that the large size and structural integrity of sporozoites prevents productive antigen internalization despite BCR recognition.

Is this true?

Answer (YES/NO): NO